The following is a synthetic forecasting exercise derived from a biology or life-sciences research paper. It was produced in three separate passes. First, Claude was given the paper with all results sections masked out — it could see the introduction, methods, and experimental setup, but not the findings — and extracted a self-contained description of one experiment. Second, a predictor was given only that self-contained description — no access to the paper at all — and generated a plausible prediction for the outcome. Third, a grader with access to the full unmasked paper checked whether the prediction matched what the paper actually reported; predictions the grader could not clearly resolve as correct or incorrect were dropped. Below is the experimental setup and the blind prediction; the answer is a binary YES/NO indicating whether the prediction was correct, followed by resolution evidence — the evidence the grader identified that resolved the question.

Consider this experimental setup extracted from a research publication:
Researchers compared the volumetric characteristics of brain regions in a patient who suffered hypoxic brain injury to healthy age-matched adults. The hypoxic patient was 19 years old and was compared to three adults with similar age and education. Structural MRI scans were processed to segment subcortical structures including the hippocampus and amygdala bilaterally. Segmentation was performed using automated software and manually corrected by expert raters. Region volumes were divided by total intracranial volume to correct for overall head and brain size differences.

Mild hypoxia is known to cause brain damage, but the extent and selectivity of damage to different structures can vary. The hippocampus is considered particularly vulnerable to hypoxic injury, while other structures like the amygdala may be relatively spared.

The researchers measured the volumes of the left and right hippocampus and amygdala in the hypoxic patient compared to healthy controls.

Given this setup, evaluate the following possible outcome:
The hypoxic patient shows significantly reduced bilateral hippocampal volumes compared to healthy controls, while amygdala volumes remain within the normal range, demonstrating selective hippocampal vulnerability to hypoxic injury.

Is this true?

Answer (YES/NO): YES